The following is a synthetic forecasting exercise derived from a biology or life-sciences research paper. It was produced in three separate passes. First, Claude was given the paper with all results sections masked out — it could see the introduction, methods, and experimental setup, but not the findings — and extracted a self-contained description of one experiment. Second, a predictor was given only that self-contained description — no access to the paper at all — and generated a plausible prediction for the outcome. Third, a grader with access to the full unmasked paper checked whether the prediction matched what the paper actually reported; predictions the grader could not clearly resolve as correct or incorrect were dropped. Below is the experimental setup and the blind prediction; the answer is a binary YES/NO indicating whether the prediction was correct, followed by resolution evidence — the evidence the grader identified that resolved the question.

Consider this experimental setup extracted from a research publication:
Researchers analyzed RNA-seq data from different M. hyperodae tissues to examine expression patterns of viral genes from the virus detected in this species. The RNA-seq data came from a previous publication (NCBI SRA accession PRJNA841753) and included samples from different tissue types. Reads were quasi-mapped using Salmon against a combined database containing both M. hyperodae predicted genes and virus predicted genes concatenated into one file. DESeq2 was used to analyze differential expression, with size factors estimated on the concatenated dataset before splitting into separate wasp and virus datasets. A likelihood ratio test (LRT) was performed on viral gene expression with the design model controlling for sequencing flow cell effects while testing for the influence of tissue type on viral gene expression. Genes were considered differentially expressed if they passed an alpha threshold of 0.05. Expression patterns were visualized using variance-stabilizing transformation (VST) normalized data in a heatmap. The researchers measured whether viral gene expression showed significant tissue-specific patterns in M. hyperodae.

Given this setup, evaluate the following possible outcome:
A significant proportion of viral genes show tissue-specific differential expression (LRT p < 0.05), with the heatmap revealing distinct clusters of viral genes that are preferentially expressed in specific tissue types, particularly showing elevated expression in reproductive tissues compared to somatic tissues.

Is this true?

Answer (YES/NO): NO